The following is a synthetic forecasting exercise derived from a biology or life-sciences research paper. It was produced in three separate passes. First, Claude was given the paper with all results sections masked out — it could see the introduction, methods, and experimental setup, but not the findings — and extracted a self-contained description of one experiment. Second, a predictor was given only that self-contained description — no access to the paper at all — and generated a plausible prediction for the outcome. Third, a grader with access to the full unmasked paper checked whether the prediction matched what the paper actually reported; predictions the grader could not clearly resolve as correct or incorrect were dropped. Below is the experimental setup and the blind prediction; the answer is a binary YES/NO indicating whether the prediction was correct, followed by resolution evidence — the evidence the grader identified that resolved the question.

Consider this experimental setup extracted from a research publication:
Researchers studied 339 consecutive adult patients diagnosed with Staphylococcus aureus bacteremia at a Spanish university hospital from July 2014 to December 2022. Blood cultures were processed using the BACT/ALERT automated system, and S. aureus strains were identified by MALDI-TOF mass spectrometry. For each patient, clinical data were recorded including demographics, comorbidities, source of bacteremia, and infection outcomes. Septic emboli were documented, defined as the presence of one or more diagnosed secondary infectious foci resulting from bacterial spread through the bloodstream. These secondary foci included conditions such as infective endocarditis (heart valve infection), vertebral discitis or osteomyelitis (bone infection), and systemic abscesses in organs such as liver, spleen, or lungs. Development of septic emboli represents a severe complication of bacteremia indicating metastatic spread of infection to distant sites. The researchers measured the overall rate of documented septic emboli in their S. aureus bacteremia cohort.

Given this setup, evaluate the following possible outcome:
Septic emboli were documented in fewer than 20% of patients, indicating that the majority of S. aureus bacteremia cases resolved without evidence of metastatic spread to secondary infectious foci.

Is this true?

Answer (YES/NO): NO